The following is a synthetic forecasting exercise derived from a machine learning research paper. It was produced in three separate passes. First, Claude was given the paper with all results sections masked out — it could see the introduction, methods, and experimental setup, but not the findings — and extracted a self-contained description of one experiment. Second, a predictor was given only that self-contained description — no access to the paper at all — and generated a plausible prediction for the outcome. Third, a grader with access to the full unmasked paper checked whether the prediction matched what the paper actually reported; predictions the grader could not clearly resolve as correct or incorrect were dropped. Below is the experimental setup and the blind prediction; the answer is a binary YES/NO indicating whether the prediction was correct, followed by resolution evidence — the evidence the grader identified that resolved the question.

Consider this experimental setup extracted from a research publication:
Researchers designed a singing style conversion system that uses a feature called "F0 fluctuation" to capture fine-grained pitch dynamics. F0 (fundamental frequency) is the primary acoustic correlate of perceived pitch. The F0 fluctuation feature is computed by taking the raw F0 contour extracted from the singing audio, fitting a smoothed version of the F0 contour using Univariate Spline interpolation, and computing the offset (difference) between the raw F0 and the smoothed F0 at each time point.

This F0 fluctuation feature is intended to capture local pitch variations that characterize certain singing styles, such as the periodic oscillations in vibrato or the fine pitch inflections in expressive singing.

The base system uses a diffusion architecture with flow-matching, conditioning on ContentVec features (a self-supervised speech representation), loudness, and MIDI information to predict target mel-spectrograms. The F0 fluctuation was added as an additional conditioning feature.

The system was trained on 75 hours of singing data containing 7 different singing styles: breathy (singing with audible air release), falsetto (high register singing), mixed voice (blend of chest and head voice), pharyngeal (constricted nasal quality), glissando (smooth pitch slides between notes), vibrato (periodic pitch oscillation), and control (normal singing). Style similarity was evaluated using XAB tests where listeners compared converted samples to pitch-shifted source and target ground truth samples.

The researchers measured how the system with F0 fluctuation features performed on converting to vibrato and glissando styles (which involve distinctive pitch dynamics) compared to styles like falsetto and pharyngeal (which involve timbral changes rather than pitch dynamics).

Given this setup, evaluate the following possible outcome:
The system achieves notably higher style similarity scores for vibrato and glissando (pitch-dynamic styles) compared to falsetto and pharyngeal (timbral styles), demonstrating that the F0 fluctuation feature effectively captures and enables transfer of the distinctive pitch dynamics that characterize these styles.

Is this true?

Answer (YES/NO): NO